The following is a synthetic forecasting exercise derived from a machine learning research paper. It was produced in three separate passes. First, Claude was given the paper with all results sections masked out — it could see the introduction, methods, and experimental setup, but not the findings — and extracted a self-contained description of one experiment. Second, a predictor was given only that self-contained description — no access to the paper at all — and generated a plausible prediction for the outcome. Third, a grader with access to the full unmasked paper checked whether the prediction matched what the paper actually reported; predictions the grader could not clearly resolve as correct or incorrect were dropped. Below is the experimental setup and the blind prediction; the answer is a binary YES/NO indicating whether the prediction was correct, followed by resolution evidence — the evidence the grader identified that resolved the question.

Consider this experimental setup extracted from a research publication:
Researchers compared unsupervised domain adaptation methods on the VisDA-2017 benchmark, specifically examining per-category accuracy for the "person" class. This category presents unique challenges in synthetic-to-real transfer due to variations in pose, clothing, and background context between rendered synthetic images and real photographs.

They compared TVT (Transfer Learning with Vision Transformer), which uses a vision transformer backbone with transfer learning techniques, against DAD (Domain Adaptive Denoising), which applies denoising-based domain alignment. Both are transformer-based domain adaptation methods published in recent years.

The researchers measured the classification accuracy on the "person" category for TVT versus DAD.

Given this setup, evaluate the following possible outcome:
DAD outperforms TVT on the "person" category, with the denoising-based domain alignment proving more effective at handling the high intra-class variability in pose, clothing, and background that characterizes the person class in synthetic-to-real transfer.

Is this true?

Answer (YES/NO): YES